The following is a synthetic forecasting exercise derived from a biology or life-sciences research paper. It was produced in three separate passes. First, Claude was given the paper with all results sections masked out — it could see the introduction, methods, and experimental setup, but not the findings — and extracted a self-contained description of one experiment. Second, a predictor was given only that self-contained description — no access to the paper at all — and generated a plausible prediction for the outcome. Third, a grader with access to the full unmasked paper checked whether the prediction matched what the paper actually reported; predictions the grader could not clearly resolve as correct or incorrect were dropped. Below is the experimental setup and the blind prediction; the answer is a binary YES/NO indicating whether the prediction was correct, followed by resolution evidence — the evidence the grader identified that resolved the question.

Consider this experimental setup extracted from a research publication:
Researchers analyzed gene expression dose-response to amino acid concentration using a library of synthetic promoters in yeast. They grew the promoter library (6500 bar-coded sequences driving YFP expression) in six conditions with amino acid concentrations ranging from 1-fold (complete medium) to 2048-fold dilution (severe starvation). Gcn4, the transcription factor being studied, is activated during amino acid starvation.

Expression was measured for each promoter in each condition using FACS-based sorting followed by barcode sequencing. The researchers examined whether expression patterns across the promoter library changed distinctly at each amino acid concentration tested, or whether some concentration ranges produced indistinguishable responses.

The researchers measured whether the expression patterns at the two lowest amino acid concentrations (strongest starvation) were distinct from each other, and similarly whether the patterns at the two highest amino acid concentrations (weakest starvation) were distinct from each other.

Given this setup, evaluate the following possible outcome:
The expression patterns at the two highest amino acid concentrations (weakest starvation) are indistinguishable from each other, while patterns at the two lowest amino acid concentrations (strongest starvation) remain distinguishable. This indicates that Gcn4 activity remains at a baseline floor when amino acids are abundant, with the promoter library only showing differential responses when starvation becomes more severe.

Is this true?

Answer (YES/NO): NO